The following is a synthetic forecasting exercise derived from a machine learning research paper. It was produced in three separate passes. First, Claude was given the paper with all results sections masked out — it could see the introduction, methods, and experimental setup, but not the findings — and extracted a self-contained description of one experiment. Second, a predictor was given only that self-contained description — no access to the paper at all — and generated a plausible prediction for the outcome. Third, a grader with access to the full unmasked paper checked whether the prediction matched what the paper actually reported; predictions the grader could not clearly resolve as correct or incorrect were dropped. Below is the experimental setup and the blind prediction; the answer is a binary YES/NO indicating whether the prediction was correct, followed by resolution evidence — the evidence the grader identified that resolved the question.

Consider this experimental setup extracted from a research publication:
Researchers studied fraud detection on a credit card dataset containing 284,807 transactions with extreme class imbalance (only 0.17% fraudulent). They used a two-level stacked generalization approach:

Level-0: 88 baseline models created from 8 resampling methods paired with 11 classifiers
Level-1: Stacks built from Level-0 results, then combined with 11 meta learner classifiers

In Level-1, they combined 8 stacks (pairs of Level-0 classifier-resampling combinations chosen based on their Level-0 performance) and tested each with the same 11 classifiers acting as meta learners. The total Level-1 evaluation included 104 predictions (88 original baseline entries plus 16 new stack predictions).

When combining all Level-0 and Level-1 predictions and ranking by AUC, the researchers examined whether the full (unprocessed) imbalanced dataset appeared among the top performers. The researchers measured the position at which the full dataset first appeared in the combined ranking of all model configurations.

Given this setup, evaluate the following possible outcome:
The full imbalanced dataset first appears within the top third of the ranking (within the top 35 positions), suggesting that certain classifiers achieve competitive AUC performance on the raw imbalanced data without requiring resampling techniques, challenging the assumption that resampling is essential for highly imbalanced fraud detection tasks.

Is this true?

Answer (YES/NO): NO